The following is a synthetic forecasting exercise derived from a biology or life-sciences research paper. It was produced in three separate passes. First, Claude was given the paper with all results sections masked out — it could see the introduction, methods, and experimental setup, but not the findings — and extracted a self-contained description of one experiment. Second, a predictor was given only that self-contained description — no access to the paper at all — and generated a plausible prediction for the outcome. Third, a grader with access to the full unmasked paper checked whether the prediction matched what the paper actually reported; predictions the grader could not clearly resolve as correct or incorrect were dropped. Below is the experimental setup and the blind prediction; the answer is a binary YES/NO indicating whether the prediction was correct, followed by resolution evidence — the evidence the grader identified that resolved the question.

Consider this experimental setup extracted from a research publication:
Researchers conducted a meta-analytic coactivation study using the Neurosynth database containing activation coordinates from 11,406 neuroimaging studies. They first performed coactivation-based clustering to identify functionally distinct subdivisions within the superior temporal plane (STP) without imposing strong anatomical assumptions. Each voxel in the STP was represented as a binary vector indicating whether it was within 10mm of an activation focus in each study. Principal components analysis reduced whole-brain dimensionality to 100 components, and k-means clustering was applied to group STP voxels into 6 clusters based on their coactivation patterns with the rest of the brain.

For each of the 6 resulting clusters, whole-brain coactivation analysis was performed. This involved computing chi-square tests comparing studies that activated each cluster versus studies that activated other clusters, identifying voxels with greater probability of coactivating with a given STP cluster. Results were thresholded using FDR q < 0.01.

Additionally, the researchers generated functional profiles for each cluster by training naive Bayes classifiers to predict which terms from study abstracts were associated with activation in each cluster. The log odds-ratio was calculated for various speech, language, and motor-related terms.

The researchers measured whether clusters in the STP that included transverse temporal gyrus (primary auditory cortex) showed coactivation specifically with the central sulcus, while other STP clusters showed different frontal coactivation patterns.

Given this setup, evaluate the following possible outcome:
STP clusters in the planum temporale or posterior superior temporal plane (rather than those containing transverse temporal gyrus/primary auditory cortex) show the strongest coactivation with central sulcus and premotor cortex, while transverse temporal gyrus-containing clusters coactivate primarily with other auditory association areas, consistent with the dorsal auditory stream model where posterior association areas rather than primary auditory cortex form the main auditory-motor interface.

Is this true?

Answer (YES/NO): NO